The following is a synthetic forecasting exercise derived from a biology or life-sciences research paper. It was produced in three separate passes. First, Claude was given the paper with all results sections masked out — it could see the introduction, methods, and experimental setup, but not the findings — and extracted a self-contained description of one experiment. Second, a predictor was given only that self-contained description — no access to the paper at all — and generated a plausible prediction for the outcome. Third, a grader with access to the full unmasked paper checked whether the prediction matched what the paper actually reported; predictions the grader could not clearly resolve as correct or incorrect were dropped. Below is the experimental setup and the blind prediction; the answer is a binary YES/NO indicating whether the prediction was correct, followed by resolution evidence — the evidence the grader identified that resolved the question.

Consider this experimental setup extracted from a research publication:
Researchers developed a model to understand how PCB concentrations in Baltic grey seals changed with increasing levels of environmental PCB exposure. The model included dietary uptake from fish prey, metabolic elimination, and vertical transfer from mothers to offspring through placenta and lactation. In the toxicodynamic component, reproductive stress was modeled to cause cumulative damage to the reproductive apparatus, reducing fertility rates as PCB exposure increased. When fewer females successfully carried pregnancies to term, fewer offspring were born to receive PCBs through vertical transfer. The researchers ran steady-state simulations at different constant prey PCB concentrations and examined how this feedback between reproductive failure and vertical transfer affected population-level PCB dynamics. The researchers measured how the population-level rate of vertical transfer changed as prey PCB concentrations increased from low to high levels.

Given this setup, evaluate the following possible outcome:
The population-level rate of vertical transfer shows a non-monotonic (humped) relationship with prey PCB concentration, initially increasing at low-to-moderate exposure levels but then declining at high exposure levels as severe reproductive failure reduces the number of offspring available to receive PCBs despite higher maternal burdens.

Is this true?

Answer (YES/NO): NO